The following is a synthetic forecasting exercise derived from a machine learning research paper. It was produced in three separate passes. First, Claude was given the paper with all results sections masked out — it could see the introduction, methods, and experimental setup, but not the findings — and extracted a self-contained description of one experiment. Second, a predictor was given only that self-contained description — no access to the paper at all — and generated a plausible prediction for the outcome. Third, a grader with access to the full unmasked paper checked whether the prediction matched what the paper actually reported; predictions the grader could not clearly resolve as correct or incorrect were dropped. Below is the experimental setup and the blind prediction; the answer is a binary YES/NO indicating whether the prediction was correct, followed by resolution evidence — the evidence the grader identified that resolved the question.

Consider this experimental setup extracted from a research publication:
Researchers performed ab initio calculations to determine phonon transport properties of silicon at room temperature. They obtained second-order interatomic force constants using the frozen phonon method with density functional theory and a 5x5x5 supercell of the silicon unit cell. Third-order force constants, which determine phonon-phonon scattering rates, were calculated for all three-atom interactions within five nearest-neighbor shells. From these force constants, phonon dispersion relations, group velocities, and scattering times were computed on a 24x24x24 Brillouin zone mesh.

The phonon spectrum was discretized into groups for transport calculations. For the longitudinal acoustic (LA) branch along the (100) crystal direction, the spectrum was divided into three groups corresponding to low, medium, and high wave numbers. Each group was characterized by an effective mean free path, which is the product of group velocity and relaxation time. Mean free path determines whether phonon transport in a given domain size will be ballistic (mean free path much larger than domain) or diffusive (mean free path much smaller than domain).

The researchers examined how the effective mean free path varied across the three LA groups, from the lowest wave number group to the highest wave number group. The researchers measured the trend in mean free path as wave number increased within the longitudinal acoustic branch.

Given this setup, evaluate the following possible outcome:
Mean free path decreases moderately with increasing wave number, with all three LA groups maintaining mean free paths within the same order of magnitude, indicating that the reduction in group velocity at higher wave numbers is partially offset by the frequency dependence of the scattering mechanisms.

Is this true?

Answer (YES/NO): NO